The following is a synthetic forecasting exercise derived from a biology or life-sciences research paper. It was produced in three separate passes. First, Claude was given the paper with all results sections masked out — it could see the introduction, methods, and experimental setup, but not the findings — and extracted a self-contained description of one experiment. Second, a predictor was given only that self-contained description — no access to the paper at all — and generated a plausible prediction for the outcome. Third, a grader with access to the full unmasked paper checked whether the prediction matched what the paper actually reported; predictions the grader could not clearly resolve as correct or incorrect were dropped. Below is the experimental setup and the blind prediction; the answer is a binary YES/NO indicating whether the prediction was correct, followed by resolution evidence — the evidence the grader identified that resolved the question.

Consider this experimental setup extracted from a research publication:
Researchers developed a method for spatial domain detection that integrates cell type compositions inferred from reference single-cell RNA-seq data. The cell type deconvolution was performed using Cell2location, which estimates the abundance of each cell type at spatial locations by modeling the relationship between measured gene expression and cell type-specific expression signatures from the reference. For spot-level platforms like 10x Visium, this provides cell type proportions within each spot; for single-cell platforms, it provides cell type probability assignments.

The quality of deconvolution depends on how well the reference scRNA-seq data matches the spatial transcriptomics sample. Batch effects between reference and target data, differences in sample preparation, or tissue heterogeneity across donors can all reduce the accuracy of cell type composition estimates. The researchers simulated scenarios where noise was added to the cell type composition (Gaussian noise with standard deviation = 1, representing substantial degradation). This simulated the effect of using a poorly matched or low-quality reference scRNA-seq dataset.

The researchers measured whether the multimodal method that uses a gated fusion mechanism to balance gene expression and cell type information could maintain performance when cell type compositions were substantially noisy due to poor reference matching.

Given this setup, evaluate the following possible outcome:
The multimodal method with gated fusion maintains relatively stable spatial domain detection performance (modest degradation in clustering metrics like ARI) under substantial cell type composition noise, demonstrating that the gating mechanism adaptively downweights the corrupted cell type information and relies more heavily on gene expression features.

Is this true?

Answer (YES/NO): YES